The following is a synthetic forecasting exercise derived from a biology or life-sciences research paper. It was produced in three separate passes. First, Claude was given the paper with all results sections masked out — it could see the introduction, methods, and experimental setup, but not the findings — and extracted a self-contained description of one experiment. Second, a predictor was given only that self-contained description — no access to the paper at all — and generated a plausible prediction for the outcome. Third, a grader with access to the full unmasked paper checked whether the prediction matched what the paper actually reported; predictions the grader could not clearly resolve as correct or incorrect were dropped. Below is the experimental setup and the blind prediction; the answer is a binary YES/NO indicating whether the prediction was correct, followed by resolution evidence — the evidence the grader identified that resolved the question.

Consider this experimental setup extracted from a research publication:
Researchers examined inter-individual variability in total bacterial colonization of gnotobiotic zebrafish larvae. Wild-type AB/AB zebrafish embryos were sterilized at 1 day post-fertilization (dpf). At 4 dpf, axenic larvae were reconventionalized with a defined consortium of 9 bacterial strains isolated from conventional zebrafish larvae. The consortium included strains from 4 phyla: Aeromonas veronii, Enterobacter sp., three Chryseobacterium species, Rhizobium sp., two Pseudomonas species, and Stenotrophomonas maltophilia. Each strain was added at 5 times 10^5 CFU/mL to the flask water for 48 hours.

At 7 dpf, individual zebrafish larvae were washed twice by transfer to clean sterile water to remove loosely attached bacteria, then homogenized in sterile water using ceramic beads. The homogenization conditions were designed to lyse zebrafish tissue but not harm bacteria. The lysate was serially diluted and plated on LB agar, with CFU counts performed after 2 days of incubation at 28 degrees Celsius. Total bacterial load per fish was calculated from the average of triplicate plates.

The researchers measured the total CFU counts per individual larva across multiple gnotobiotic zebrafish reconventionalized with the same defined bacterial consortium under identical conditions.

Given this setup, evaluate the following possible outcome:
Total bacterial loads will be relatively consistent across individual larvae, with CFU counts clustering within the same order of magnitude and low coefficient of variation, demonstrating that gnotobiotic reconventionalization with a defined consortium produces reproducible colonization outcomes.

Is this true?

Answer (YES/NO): NO